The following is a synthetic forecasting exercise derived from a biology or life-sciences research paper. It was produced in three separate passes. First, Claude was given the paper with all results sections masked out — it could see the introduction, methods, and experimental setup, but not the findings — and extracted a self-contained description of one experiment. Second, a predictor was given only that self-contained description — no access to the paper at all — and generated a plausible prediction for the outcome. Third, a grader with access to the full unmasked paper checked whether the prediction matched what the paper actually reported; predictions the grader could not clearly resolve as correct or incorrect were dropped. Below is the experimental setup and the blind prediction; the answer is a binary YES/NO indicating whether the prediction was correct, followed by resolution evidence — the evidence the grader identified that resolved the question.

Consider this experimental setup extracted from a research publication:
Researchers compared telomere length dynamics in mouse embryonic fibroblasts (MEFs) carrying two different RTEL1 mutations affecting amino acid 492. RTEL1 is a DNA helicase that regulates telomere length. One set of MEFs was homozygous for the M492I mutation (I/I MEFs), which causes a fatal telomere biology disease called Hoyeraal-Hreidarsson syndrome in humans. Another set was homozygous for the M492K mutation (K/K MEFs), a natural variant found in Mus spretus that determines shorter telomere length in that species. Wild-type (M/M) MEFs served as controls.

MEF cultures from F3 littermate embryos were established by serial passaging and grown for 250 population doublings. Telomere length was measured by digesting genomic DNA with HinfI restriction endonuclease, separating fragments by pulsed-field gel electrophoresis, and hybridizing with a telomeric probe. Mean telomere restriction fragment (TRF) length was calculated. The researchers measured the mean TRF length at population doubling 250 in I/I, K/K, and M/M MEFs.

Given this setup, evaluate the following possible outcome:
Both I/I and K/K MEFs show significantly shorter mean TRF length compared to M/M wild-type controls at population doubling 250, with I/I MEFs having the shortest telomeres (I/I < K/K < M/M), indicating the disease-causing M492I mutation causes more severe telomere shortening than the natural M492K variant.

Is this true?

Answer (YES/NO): NO